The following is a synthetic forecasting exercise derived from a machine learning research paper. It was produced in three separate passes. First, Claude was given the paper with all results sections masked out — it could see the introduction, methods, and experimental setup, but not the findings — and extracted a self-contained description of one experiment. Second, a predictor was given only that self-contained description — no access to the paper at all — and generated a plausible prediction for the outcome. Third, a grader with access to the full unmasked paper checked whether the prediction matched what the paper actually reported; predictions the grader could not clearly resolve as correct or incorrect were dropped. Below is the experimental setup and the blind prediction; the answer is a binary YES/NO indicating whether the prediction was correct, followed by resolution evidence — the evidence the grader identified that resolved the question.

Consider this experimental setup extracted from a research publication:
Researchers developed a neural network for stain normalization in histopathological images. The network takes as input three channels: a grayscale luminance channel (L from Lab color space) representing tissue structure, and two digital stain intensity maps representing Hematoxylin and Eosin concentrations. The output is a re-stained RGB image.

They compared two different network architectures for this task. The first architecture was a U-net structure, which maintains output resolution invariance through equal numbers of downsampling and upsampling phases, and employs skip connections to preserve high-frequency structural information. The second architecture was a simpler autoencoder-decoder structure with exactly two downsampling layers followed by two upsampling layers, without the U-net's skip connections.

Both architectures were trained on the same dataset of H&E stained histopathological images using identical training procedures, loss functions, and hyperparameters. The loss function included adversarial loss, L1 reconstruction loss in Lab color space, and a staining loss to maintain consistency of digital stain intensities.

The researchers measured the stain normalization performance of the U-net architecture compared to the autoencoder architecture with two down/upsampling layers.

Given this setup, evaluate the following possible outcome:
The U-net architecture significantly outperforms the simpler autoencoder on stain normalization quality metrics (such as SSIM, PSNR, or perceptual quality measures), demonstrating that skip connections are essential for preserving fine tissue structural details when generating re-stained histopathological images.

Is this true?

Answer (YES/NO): NO